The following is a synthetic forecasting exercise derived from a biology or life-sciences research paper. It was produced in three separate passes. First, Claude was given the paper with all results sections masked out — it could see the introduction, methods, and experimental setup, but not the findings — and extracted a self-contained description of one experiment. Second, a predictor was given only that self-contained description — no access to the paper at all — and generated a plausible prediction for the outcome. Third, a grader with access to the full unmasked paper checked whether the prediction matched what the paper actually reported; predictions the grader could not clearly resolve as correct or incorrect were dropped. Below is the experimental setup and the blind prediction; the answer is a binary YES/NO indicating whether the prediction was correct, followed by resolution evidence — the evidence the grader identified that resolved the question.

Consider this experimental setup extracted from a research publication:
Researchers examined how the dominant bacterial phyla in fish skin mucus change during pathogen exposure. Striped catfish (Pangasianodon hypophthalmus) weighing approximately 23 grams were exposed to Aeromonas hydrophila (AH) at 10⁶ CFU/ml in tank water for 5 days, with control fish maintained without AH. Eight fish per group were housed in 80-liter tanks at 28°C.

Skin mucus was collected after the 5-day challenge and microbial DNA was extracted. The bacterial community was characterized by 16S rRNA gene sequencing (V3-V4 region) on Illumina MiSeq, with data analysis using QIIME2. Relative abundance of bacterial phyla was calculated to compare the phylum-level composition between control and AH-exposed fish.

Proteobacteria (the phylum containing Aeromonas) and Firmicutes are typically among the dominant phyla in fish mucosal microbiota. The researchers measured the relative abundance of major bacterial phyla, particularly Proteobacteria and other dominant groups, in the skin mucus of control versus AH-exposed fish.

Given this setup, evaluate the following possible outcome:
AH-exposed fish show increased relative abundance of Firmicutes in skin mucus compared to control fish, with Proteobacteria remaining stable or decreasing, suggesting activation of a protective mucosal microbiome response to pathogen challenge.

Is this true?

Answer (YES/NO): NO